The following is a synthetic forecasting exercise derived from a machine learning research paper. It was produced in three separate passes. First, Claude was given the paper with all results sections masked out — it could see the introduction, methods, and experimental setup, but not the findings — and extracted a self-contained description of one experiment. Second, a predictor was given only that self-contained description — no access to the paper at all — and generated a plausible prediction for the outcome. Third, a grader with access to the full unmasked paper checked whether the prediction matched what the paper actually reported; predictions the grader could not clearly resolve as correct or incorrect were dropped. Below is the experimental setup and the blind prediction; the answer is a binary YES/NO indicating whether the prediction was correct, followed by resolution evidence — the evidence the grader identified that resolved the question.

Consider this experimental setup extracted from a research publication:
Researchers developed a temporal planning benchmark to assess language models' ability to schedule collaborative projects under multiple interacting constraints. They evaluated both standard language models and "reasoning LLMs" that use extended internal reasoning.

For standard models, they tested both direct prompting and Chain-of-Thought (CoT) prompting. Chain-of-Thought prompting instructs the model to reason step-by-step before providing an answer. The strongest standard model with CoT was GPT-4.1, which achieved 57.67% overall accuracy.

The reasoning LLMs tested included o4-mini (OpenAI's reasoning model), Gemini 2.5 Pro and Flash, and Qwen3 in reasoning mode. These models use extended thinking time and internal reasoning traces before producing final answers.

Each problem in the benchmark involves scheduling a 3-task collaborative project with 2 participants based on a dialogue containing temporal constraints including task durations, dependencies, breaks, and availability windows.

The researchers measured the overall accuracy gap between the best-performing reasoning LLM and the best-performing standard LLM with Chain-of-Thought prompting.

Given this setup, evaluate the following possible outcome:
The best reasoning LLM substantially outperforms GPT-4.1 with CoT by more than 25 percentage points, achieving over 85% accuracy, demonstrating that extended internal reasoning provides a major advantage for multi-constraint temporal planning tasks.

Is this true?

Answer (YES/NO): NO